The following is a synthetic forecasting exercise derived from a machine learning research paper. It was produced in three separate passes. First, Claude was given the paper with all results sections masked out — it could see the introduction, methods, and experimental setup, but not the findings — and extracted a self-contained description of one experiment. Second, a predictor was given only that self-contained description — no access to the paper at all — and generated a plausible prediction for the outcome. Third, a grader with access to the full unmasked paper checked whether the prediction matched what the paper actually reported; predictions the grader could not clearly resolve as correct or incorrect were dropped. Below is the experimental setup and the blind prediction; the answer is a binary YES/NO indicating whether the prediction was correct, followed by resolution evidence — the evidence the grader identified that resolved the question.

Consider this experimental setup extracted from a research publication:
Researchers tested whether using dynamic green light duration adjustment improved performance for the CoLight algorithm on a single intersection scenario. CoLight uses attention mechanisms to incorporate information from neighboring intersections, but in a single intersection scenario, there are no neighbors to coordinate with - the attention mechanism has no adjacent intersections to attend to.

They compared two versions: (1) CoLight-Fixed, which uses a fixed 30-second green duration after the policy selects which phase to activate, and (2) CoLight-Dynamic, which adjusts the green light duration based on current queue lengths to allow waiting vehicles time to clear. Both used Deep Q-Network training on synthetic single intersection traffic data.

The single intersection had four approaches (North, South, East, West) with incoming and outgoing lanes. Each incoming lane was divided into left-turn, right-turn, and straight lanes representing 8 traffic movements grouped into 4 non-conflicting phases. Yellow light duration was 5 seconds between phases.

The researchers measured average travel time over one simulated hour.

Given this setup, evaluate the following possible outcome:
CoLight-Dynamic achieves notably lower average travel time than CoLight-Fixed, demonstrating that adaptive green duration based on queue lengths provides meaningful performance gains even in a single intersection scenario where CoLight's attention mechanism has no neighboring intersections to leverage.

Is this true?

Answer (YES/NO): YES